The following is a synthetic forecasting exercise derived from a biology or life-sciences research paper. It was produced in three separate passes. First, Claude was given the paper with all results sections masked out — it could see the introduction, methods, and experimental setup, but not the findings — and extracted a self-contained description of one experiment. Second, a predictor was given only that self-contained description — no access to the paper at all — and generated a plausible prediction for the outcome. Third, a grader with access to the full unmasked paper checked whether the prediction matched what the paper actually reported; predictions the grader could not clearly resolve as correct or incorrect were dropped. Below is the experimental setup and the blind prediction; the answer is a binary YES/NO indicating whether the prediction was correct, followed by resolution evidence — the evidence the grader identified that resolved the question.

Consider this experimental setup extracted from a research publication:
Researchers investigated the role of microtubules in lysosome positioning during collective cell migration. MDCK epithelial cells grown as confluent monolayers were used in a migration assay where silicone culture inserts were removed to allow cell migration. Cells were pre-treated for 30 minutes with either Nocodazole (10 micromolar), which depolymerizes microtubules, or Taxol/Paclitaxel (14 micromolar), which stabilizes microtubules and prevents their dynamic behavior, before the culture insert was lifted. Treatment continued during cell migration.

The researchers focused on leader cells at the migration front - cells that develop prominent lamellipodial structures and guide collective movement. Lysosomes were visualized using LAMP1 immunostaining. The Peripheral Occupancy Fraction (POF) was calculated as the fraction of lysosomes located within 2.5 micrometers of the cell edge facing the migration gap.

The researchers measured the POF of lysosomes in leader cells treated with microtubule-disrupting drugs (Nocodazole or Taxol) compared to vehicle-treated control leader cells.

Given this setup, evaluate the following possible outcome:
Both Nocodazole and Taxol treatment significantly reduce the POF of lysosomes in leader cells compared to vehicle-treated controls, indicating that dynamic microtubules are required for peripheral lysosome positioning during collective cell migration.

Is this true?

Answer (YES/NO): YES